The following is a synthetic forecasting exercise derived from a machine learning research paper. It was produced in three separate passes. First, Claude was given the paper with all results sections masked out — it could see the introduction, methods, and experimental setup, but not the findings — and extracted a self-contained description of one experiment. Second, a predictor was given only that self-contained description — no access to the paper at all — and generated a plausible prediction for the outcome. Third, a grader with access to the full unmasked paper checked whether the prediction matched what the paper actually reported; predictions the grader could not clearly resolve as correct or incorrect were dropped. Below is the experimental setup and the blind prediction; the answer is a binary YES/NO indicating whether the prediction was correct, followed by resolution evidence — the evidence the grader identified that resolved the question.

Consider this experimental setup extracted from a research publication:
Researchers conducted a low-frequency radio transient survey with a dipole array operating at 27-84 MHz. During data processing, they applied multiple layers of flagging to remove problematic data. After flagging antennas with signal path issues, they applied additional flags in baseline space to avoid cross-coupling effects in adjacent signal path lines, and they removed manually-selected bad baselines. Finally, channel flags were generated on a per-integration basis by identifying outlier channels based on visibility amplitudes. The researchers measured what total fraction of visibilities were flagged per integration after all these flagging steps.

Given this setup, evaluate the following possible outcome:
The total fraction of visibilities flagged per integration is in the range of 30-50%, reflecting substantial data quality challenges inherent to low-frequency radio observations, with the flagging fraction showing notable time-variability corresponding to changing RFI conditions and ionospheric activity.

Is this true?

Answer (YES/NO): NO